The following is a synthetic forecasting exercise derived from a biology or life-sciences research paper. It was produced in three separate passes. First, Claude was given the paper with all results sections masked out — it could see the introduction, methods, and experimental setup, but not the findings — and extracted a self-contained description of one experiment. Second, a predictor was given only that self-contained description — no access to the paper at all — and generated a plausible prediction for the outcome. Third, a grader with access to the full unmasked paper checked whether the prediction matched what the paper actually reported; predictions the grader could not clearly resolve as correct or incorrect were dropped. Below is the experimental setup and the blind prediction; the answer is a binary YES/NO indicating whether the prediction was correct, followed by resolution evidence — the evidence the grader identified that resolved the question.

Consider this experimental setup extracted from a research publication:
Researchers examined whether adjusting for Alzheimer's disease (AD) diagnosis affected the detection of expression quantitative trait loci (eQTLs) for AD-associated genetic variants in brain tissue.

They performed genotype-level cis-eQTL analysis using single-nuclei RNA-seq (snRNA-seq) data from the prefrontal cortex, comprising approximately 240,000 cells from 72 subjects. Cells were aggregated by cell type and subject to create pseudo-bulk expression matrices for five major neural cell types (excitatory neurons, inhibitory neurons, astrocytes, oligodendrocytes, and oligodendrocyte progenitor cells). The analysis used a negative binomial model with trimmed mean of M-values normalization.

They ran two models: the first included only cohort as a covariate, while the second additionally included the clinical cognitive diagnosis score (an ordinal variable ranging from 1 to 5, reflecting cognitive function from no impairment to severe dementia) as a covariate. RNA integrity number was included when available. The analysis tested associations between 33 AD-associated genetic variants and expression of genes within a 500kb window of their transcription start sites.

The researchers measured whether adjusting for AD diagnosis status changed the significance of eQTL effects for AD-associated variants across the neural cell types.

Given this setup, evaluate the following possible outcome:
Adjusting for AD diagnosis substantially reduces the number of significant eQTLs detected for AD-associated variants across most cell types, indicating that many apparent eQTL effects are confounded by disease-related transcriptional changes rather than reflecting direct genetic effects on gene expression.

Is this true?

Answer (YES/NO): NO